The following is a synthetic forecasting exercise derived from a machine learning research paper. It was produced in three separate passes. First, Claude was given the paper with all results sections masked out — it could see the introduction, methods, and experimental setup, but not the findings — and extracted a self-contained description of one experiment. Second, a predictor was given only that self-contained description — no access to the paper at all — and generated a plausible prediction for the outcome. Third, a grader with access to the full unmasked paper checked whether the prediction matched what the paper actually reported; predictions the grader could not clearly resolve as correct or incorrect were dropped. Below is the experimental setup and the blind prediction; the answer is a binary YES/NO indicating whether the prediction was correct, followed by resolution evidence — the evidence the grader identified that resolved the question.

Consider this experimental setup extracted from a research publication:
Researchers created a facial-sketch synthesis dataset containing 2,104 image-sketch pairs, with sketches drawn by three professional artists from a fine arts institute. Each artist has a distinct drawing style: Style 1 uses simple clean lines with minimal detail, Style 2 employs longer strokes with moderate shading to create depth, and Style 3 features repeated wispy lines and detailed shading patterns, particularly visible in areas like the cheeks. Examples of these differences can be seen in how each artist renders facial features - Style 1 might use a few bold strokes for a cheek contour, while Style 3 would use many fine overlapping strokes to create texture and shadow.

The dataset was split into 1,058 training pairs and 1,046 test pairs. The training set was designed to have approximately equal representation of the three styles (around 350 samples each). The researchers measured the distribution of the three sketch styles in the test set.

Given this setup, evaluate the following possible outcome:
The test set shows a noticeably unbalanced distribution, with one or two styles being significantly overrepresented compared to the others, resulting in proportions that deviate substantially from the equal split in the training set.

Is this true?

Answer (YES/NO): YES